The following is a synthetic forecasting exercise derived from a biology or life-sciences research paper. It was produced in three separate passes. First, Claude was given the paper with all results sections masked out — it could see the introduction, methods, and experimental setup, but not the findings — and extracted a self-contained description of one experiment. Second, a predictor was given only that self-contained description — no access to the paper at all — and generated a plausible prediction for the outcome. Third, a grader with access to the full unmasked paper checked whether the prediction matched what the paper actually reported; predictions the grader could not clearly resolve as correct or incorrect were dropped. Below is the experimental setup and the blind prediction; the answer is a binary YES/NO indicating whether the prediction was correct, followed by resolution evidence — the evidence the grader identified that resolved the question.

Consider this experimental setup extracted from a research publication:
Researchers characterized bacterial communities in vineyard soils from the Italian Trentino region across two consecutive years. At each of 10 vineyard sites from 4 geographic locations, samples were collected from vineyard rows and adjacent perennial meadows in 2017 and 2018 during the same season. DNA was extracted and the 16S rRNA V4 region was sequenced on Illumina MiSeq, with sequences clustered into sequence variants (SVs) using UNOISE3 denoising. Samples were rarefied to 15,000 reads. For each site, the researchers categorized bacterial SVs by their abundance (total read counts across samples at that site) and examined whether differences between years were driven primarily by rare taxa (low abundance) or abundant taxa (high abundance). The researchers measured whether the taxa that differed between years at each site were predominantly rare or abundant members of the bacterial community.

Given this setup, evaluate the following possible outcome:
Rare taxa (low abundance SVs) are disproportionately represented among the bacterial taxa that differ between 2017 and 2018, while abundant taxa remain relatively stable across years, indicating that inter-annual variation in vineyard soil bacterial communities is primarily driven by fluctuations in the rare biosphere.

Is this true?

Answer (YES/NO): YES